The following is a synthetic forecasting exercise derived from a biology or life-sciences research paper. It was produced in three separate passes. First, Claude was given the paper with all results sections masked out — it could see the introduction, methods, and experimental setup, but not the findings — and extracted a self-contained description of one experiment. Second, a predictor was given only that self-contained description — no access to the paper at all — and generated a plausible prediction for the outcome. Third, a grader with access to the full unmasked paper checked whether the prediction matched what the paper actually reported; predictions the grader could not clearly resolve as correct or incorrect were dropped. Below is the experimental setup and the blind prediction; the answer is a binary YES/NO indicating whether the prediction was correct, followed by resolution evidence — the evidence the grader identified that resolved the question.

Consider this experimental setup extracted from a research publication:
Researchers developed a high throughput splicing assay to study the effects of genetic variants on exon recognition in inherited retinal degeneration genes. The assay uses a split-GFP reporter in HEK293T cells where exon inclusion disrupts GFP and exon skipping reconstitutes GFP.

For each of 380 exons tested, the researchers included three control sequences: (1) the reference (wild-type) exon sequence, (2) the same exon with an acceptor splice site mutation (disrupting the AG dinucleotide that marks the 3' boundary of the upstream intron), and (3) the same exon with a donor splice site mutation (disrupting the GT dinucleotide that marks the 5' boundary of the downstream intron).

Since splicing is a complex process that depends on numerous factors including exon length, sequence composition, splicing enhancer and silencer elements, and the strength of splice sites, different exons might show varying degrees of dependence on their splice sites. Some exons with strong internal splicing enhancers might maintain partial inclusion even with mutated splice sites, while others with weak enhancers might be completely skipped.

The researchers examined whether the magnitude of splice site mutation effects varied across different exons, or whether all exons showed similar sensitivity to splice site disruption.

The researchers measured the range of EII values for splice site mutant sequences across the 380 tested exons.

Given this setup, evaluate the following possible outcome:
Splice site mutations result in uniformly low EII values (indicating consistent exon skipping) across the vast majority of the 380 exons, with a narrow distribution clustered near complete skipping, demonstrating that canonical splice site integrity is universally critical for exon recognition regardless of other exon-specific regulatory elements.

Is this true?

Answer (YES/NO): NO